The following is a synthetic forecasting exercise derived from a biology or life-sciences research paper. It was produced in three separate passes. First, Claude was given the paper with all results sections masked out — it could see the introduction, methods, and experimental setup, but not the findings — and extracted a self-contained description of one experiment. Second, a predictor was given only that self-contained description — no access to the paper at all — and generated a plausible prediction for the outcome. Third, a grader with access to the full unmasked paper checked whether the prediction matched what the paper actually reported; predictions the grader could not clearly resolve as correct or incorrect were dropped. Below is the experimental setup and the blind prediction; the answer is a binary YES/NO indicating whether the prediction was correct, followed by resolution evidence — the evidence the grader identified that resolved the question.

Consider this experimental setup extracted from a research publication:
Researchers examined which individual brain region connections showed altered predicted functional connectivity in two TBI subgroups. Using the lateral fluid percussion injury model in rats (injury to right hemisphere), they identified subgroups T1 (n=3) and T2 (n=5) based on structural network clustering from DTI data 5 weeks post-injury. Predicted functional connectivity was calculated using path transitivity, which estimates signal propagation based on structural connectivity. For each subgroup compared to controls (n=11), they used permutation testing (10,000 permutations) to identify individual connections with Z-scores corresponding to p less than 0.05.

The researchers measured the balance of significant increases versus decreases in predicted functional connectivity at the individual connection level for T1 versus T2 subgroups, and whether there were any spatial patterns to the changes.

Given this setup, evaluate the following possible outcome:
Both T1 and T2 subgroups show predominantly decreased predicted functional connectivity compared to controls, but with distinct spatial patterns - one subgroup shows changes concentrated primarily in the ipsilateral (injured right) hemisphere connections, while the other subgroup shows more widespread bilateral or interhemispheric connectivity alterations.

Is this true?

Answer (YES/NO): NO